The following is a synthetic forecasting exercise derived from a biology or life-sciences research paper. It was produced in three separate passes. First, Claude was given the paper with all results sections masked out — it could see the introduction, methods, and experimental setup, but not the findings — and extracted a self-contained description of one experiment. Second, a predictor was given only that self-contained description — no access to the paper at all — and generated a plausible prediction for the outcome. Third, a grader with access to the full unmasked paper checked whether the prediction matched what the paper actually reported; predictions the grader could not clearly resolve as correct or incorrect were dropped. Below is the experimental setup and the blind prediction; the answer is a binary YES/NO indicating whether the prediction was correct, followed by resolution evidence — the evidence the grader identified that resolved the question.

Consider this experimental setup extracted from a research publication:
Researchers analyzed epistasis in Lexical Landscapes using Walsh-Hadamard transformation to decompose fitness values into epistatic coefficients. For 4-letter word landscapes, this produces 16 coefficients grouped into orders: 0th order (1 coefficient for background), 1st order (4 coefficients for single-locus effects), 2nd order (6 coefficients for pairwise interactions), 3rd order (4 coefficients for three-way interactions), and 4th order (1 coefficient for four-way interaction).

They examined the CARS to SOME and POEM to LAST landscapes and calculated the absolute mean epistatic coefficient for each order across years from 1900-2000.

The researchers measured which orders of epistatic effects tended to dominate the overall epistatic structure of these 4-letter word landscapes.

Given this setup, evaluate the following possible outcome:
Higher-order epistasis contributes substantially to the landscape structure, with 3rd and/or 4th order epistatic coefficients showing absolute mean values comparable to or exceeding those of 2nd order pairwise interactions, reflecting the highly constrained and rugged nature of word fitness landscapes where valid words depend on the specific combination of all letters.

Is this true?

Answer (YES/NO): YES